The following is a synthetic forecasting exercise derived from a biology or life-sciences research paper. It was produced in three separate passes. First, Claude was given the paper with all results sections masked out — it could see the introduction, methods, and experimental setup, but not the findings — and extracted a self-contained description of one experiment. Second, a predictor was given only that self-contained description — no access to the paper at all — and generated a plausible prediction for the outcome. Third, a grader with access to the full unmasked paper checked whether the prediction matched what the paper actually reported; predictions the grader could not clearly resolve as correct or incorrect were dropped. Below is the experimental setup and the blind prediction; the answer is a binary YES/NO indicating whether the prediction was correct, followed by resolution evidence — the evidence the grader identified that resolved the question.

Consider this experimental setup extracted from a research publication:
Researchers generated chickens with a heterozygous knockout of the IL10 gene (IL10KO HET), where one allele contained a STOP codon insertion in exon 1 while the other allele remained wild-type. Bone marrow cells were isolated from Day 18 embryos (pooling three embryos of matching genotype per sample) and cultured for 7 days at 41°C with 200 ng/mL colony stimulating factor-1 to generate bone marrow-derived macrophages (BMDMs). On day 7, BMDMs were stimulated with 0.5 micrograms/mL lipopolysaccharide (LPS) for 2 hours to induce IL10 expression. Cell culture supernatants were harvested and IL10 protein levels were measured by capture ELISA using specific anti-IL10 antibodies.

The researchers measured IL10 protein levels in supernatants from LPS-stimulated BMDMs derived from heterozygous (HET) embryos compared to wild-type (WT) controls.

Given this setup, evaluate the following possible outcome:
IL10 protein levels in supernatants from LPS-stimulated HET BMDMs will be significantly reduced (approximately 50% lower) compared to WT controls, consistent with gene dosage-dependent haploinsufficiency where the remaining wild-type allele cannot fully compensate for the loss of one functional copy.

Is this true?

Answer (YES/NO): YES